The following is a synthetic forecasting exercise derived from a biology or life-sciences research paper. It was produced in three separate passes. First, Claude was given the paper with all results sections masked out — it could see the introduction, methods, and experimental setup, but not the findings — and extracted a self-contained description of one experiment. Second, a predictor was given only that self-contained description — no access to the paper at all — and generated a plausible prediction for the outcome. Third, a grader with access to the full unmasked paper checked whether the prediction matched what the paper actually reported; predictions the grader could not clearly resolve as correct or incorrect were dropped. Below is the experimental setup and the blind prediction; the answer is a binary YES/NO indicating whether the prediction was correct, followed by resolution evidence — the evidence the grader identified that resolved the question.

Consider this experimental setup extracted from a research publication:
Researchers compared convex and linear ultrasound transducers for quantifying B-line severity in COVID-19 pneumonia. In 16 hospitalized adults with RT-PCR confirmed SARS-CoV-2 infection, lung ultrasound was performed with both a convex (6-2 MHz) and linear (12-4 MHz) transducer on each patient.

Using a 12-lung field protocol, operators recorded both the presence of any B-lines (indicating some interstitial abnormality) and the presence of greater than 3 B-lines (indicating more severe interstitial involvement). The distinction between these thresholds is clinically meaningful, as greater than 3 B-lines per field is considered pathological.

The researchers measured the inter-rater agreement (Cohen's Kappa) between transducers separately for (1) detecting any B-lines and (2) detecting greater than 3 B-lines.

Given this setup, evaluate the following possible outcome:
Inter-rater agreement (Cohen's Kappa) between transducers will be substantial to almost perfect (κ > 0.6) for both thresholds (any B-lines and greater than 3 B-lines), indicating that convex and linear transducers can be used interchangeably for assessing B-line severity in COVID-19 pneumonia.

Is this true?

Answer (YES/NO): NO